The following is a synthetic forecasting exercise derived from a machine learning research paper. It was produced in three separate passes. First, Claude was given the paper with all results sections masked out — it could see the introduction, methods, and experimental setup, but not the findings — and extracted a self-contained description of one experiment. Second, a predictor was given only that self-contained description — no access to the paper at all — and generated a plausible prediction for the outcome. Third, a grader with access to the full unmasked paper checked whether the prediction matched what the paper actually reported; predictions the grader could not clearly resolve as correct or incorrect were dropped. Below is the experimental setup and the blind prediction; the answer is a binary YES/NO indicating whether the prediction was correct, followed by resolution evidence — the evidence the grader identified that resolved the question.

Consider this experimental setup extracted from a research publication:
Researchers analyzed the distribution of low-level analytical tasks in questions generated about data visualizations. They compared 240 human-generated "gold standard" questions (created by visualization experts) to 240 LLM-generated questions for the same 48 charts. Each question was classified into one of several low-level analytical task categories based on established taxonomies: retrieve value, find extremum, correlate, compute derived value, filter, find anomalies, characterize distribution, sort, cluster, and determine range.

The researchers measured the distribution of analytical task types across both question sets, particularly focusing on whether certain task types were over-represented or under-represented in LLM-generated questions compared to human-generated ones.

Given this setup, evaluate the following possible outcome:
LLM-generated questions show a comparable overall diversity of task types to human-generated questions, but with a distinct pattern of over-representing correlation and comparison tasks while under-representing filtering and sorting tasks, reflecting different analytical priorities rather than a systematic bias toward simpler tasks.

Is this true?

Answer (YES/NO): NO